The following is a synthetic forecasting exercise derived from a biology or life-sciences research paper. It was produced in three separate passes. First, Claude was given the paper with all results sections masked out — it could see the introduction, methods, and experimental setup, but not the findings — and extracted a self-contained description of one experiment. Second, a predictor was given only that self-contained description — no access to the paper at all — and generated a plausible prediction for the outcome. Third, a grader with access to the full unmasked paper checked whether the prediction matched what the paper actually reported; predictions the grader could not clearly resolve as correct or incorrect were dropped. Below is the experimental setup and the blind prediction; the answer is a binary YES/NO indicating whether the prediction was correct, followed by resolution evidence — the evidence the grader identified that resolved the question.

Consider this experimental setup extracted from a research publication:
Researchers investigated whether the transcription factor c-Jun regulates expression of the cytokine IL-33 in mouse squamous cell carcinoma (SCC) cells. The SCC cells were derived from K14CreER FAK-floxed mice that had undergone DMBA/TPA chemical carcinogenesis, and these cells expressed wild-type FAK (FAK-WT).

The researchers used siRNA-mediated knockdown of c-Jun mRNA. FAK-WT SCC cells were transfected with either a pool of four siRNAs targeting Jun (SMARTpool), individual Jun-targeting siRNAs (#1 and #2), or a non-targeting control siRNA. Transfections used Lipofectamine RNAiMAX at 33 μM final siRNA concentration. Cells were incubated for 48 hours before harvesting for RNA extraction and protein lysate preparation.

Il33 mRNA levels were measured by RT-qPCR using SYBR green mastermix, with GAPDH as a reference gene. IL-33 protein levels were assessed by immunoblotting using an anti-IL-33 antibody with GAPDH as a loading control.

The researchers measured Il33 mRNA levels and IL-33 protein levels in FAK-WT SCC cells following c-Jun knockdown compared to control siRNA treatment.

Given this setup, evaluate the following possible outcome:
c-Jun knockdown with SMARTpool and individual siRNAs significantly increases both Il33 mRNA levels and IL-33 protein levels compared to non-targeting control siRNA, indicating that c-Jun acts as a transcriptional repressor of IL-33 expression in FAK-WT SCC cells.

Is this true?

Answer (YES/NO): NO